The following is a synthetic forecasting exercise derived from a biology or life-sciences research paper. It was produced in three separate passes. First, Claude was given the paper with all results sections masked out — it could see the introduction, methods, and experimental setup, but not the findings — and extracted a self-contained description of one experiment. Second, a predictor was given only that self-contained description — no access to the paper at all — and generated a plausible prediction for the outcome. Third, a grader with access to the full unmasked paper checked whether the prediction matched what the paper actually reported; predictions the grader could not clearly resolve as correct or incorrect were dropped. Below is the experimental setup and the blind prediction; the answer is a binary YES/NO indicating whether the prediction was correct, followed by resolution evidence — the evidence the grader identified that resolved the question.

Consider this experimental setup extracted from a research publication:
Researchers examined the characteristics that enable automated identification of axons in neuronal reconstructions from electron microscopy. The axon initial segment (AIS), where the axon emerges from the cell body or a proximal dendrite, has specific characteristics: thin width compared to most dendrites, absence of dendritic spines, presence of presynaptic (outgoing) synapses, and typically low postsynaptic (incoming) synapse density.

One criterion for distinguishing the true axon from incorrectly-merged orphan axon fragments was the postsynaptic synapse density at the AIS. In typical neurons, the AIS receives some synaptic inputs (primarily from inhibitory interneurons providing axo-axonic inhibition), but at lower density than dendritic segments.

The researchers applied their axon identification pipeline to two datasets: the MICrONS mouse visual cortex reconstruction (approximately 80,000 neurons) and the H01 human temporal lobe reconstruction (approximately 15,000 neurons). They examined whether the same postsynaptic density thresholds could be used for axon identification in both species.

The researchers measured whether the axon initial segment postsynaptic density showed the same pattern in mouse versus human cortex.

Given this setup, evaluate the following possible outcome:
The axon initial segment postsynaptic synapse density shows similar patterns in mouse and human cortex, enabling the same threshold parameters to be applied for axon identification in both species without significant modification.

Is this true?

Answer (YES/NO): NO